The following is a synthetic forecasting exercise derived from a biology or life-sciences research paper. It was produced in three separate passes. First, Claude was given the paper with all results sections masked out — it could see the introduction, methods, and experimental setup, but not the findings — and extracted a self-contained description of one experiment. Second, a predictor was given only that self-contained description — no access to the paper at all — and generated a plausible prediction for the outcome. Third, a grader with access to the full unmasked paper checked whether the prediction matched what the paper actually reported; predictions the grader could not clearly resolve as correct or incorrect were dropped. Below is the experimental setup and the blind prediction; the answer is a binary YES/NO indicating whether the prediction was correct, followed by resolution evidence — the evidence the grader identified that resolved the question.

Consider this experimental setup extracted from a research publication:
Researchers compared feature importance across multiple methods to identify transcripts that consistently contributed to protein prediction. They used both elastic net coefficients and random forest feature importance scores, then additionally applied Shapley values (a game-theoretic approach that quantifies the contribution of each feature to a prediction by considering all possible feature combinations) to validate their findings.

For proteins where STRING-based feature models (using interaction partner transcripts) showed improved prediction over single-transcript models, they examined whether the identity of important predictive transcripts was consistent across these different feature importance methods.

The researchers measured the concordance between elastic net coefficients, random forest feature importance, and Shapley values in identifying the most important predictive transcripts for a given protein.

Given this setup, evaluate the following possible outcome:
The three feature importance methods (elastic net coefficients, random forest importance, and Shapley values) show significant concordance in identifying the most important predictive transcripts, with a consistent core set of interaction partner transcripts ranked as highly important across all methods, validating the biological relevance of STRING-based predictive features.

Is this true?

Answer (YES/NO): YES